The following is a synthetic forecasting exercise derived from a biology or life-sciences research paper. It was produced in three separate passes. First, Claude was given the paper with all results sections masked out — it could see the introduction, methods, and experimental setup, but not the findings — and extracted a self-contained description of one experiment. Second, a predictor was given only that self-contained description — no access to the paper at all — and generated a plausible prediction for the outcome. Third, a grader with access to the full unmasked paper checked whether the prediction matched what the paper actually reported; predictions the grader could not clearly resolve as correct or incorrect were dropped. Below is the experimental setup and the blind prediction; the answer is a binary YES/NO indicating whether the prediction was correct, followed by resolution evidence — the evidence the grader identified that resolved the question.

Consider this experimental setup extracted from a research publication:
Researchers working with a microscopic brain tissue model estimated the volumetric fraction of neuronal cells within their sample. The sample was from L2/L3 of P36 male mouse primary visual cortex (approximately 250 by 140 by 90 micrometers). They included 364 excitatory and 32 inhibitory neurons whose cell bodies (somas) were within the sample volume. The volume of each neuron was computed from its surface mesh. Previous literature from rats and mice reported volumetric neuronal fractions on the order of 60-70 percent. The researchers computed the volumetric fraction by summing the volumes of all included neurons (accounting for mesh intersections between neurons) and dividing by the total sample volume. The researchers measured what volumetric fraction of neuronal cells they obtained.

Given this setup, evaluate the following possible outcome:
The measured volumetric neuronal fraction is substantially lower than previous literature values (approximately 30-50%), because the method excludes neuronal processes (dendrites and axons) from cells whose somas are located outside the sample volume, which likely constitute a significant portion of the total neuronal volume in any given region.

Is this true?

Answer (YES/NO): YES